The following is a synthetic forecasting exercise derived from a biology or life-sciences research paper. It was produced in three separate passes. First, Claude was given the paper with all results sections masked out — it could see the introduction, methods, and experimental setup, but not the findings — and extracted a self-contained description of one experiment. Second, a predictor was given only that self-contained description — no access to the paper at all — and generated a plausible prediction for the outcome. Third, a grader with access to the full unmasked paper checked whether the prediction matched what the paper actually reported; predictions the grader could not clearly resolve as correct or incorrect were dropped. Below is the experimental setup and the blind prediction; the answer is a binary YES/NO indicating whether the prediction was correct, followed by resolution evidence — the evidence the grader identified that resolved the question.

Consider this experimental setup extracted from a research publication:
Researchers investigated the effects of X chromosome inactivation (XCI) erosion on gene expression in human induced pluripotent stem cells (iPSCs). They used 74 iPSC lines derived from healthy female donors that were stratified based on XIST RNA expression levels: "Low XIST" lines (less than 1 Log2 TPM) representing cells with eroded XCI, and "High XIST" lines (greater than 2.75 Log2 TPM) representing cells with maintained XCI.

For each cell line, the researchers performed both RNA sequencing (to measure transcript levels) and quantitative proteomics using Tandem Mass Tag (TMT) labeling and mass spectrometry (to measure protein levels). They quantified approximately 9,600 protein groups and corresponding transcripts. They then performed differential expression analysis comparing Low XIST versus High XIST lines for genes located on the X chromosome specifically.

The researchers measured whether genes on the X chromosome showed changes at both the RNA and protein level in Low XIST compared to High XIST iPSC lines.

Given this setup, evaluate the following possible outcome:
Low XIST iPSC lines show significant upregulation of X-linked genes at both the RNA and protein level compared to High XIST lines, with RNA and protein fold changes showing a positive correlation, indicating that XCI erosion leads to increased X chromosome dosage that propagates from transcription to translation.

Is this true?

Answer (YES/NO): YES